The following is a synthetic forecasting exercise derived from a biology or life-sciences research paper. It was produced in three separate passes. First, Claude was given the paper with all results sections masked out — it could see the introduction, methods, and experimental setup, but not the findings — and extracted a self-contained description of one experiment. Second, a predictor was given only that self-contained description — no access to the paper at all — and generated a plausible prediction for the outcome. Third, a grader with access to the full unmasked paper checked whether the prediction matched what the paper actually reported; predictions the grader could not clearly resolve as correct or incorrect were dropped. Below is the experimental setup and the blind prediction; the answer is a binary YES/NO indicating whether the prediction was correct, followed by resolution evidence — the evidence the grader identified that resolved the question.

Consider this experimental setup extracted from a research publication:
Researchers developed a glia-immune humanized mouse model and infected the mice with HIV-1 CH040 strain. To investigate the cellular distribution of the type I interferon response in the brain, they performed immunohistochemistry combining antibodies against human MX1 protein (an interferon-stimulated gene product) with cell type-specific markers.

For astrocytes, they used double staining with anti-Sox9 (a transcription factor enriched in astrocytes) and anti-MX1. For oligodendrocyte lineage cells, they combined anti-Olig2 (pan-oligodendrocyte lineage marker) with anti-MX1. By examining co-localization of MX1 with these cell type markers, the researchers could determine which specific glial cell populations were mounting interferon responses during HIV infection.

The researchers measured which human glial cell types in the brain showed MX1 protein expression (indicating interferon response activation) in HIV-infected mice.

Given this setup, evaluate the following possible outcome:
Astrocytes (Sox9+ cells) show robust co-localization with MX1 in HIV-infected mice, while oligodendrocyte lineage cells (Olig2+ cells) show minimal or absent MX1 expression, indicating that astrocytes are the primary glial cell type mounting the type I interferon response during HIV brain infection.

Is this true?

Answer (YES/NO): NO